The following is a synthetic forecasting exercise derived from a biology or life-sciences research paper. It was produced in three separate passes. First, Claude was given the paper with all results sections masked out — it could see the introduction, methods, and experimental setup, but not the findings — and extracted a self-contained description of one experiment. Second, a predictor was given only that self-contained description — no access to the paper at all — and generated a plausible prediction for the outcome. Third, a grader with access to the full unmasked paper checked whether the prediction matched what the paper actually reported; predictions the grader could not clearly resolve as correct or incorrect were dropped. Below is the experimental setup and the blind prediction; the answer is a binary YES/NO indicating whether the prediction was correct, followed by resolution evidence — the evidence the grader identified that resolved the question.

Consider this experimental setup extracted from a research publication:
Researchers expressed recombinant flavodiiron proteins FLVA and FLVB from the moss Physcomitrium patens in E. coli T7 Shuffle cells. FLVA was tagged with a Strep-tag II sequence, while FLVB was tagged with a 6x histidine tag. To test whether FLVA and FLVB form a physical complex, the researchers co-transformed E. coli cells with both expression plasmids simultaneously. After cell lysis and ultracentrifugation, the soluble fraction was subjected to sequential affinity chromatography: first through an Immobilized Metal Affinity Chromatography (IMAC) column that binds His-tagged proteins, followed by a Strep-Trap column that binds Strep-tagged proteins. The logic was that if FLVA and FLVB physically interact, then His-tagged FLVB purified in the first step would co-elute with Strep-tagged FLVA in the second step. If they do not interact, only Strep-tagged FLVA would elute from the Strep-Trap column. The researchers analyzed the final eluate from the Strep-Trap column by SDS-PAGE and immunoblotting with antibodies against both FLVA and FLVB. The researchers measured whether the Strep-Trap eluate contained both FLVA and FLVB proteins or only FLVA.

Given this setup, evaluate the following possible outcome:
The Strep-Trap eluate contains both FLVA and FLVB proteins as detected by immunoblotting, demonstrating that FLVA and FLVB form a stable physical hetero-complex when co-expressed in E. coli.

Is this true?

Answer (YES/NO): YES